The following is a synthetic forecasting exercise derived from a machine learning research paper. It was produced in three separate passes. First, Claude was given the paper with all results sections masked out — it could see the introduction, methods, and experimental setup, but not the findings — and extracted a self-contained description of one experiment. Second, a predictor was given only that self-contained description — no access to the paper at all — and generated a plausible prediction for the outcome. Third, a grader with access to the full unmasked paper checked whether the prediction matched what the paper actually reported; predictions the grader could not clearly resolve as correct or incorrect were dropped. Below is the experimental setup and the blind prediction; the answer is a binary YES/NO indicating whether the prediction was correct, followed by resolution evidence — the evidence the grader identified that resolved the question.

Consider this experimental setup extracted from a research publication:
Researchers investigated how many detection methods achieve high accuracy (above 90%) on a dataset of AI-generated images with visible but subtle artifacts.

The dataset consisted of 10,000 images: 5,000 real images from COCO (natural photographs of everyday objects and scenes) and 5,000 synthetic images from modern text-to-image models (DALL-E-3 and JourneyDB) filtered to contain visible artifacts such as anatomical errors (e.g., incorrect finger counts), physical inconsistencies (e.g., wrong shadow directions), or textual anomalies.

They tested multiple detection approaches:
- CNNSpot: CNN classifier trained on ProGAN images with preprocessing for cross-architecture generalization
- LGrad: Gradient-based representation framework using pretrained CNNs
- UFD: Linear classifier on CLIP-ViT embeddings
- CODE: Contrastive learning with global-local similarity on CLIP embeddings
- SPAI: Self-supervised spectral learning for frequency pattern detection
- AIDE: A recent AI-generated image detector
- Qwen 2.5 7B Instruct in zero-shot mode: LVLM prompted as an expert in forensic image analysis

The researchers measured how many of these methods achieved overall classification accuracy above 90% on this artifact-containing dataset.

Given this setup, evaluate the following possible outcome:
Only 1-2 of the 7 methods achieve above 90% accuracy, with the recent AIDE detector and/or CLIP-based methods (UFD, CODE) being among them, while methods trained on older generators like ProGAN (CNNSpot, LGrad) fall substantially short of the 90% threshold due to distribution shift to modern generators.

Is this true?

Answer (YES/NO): NO